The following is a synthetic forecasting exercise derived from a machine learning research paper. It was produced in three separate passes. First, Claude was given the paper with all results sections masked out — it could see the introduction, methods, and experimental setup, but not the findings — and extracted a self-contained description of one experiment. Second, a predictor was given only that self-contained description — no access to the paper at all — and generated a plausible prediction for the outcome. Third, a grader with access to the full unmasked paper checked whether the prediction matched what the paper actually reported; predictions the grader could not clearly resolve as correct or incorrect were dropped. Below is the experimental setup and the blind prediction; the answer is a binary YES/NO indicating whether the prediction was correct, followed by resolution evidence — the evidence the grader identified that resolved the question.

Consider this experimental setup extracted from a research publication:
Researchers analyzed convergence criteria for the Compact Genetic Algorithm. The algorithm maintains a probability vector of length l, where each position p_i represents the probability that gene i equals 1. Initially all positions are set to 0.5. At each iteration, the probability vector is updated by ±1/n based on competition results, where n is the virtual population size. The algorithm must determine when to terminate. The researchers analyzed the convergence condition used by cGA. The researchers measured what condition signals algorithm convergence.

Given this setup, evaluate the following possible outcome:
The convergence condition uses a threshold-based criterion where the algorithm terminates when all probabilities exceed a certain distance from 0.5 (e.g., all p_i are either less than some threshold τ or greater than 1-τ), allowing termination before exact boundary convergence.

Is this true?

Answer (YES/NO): NO